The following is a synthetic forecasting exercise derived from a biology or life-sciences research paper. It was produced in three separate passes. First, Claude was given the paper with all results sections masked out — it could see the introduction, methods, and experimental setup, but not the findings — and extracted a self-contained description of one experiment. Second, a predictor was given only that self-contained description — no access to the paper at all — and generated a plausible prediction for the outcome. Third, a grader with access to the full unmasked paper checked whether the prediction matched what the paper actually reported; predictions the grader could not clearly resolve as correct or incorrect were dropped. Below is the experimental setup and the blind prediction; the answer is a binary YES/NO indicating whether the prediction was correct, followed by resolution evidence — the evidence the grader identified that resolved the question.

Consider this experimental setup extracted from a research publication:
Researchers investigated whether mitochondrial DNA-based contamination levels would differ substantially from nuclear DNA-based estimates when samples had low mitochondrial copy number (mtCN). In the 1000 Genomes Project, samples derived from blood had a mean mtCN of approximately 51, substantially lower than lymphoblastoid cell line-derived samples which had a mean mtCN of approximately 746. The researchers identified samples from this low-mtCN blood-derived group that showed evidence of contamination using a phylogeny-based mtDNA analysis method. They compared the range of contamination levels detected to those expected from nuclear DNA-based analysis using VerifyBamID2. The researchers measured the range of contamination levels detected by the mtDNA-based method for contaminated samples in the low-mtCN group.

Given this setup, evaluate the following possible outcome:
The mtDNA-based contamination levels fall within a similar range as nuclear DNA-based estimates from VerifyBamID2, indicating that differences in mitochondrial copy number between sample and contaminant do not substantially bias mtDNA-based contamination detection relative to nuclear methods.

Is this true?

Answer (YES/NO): NO